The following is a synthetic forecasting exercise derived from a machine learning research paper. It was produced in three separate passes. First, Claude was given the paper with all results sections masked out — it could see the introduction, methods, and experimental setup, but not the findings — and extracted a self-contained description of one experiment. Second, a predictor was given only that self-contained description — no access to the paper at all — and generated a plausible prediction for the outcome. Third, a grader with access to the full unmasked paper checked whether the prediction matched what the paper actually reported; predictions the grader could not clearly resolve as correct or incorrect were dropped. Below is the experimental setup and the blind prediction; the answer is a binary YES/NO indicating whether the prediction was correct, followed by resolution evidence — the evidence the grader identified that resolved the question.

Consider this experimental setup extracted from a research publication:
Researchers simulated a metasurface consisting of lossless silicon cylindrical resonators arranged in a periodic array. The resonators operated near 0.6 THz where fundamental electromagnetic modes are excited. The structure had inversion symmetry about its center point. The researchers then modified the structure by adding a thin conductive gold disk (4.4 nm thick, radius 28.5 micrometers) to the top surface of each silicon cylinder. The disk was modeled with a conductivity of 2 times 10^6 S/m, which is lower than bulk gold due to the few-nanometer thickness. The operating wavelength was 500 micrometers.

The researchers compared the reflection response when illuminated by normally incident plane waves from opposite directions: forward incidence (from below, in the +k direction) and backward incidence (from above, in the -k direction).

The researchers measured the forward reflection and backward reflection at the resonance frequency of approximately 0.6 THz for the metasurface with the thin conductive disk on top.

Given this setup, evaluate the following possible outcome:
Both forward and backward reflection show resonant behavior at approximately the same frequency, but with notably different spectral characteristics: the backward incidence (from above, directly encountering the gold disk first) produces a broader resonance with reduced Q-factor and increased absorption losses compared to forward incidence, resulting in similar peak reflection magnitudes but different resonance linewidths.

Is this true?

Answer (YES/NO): NO